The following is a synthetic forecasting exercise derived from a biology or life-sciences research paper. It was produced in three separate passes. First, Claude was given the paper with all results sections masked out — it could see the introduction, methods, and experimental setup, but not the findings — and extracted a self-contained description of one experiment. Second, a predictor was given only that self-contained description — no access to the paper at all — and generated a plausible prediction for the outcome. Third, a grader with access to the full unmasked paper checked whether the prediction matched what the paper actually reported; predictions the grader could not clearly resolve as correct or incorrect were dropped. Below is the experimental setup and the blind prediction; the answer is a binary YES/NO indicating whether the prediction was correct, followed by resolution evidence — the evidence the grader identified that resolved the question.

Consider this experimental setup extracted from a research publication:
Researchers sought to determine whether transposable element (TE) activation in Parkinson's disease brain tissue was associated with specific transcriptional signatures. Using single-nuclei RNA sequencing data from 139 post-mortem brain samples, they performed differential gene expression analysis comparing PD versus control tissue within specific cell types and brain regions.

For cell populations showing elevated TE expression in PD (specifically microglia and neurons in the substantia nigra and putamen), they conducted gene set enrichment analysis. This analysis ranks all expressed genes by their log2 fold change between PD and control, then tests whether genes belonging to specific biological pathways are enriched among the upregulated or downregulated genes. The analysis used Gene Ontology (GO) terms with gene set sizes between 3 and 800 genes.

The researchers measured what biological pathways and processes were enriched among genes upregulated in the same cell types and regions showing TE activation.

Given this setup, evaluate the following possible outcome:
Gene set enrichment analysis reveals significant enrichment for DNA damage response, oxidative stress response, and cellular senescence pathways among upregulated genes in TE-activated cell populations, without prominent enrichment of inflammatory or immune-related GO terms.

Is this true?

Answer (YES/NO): NO